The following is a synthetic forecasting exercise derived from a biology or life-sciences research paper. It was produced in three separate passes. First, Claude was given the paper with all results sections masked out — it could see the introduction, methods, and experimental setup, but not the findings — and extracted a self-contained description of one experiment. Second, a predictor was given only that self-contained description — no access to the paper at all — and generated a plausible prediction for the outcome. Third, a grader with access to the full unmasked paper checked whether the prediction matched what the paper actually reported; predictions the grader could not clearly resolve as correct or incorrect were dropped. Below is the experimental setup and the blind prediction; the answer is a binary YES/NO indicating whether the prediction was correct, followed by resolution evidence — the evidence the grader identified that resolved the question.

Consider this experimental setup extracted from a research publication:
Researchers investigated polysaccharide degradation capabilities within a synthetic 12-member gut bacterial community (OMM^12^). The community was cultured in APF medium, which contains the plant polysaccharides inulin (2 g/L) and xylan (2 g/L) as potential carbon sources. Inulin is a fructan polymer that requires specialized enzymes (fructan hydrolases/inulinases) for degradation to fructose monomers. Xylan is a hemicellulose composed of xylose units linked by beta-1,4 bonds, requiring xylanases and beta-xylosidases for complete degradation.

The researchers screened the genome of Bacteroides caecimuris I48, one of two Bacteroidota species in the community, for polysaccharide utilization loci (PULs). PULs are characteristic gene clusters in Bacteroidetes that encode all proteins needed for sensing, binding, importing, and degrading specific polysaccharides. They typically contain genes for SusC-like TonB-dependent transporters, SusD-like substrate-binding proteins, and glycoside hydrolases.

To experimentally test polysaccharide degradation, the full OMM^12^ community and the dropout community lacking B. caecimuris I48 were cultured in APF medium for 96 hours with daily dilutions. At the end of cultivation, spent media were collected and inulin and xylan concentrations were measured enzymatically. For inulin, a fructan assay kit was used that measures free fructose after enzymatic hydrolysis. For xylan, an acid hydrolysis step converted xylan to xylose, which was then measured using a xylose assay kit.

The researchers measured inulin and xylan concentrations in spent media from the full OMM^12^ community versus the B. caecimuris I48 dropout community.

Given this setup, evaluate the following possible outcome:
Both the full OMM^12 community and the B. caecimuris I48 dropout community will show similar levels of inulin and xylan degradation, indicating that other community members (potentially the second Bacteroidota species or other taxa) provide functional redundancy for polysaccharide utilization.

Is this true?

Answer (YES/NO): NO